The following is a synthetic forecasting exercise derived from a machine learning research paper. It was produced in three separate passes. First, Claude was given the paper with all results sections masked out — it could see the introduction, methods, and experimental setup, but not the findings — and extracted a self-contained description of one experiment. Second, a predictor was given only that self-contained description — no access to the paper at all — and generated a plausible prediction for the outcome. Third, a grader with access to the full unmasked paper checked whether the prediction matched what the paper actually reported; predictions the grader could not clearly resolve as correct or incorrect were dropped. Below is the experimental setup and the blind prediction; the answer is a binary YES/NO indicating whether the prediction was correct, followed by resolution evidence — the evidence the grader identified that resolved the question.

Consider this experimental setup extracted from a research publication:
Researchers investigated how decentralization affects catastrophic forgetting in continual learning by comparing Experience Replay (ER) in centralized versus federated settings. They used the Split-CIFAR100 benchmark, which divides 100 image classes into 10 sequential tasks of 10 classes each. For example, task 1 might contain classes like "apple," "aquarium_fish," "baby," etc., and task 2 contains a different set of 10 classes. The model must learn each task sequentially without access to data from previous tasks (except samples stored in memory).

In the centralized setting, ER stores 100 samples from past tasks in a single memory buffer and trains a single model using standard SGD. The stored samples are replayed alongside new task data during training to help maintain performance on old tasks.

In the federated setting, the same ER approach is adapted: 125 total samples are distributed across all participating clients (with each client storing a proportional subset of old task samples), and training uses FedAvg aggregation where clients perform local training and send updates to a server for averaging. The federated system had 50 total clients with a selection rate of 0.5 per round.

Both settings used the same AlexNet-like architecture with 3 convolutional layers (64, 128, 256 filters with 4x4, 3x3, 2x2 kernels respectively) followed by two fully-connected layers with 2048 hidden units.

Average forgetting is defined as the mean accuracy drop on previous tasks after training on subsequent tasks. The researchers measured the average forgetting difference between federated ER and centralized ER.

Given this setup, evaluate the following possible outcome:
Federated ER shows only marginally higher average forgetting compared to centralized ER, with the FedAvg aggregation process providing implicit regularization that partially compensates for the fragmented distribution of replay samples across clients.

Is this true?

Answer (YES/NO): NO